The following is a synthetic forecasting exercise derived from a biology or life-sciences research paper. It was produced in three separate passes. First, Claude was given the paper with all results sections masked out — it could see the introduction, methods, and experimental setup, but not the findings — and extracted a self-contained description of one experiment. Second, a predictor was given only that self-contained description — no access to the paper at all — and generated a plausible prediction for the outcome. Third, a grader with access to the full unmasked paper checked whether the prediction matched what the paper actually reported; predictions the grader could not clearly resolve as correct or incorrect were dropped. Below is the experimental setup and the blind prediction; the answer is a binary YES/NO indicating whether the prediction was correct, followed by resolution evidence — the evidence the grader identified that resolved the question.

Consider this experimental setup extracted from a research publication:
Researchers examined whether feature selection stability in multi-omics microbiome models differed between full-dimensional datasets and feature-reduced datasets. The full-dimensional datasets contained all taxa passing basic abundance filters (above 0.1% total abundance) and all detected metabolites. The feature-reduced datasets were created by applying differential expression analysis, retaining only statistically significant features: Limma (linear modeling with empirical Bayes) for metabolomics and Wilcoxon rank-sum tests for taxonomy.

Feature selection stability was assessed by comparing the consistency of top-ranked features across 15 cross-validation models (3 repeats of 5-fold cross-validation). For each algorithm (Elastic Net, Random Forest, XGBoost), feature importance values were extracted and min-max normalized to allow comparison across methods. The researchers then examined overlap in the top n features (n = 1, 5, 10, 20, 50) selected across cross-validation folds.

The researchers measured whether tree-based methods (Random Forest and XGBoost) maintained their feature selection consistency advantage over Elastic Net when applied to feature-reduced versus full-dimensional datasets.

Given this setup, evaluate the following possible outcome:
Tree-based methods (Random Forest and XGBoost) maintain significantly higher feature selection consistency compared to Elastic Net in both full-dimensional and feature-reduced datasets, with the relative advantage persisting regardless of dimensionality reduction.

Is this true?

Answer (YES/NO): YES